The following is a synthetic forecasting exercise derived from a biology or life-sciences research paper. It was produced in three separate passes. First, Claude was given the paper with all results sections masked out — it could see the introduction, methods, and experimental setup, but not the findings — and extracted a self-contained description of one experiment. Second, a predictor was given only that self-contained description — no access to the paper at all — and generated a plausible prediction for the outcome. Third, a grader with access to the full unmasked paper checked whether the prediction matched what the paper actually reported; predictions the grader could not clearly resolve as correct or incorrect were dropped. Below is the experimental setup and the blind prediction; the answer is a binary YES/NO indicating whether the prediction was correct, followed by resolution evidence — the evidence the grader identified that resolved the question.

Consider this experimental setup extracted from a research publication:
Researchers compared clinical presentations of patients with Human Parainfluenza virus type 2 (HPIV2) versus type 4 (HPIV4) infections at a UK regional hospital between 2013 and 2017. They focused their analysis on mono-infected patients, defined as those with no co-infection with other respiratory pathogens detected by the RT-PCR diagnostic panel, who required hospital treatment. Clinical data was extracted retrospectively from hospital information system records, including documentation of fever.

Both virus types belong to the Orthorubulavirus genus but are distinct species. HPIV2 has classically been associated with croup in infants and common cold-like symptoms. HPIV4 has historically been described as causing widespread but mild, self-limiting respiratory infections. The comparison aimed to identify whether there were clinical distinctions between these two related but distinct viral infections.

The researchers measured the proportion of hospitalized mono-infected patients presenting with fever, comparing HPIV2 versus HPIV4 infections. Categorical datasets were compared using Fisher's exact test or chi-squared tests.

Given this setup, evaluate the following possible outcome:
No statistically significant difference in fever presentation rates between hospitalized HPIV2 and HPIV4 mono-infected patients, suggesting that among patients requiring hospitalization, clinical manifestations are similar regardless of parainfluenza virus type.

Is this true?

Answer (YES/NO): NO